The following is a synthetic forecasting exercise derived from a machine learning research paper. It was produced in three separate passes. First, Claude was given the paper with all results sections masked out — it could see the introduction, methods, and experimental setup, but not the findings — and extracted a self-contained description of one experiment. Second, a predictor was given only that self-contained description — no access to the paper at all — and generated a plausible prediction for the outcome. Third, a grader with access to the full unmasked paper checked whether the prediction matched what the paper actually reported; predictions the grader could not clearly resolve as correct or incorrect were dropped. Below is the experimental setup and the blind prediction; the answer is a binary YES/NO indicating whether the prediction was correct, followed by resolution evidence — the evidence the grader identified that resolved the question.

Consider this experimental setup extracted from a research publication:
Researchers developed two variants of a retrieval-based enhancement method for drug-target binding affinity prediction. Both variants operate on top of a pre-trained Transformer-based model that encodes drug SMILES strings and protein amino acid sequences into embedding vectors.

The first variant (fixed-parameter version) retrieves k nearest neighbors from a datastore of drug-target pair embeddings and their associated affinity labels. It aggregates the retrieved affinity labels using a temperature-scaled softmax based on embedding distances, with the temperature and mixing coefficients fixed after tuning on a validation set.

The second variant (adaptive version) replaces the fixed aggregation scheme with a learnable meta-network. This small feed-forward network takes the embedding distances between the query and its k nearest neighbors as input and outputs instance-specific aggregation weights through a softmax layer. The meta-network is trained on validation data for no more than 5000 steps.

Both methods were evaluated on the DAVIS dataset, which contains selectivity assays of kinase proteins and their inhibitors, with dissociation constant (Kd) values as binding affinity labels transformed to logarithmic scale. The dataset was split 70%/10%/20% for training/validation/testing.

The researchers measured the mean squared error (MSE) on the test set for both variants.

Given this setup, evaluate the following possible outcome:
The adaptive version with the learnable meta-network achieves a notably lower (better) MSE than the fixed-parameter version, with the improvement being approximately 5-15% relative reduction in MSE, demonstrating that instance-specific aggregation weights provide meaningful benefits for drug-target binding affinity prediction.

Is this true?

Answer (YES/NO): NO